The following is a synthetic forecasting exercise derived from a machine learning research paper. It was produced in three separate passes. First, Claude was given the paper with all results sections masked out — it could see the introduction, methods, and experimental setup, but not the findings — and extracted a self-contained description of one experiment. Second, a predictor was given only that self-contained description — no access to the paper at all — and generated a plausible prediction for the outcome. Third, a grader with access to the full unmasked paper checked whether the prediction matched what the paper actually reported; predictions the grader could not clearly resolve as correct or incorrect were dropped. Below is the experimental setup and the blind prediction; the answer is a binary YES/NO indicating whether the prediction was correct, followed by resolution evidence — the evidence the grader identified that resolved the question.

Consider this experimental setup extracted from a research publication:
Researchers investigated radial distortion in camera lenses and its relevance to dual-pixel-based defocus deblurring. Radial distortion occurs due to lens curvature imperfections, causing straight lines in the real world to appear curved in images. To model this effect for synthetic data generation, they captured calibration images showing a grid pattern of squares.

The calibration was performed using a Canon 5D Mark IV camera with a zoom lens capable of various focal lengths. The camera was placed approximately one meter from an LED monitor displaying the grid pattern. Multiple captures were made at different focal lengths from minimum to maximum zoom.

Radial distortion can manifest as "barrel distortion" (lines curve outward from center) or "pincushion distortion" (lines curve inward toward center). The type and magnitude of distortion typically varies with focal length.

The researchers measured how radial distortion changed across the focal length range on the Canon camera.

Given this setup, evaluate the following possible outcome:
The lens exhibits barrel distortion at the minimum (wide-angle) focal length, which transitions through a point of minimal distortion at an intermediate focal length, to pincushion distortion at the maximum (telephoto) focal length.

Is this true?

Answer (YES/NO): YES